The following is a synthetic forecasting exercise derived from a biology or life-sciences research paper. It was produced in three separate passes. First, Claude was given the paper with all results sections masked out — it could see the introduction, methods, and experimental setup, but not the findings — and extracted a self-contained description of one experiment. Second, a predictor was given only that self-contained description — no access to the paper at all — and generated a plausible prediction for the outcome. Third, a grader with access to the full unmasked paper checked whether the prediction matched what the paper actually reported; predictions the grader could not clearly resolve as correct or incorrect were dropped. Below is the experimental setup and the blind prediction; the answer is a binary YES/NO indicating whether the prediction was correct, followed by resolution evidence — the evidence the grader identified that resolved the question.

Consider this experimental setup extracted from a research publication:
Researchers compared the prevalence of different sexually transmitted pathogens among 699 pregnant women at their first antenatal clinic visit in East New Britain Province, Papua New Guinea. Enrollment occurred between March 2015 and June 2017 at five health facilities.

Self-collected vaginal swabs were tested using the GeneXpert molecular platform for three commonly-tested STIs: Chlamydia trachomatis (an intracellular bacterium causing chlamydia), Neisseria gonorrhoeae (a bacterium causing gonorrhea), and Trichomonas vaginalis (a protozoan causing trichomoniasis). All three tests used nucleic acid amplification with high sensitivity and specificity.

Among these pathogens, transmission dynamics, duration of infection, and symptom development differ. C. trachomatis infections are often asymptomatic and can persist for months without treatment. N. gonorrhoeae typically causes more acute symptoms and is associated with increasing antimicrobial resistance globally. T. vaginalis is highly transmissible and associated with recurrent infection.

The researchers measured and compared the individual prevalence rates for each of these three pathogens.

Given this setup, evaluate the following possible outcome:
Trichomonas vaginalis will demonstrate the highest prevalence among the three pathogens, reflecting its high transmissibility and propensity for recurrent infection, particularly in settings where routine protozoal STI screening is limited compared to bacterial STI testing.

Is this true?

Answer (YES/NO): YES